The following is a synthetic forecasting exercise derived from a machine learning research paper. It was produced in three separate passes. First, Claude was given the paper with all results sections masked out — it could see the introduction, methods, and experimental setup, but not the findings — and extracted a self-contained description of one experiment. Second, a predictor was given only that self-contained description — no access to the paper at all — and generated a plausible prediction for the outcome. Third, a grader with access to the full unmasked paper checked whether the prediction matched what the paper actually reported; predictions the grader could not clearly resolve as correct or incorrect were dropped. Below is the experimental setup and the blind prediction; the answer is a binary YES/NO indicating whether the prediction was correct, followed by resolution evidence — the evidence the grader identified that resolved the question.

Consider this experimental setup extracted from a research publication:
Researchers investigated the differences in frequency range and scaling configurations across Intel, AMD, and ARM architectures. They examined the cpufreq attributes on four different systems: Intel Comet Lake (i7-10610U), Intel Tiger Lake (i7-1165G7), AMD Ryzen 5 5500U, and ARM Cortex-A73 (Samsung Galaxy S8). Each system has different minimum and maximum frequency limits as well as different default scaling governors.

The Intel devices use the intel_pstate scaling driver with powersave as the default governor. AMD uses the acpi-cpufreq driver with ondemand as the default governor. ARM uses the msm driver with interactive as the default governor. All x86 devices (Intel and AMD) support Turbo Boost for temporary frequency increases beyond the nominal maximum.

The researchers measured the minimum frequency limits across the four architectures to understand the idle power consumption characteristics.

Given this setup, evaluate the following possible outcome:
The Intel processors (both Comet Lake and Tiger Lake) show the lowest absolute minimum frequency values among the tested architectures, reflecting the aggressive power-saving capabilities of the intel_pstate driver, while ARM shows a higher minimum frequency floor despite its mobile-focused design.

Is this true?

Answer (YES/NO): YES